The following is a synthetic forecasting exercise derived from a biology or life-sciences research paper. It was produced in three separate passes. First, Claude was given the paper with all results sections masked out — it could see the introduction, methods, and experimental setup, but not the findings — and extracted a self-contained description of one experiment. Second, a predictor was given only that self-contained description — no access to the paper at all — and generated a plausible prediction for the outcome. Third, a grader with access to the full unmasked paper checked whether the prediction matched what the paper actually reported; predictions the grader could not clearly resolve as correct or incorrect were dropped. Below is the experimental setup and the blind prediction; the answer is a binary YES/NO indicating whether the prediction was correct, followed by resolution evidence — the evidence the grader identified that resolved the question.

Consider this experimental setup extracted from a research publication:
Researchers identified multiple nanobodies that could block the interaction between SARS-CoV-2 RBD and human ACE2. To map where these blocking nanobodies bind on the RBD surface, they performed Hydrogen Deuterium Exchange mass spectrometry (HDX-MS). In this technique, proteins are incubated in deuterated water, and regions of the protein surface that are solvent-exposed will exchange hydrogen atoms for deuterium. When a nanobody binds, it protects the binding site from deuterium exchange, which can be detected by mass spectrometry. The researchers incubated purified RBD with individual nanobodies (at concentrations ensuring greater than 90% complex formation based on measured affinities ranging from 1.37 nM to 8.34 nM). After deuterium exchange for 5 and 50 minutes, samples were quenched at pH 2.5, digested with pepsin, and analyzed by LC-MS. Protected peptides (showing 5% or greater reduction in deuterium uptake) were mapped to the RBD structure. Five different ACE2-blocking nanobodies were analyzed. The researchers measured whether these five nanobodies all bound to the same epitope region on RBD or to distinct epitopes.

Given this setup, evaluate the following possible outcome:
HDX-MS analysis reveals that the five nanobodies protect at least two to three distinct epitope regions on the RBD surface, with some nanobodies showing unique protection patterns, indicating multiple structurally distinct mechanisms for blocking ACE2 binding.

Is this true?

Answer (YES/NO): YES